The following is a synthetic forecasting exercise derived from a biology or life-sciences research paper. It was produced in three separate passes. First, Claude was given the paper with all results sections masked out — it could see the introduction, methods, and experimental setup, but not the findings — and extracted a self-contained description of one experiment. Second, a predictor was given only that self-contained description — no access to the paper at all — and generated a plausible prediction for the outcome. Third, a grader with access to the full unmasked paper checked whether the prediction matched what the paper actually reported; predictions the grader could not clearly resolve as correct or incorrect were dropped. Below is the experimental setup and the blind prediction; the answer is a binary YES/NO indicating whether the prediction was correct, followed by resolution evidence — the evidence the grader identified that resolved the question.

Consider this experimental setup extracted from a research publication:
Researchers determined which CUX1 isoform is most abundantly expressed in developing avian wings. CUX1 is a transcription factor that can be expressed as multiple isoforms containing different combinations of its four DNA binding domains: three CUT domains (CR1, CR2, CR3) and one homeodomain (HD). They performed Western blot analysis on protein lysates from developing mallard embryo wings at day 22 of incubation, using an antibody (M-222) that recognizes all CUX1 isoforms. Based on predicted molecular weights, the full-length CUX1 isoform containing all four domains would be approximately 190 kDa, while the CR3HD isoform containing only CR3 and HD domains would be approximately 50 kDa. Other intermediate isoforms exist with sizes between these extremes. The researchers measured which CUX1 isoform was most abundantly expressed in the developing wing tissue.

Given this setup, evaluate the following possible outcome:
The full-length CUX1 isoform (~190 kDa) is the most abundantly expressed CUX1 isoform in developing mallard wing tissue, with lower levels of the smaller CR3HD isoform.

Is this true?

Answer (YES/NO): NO